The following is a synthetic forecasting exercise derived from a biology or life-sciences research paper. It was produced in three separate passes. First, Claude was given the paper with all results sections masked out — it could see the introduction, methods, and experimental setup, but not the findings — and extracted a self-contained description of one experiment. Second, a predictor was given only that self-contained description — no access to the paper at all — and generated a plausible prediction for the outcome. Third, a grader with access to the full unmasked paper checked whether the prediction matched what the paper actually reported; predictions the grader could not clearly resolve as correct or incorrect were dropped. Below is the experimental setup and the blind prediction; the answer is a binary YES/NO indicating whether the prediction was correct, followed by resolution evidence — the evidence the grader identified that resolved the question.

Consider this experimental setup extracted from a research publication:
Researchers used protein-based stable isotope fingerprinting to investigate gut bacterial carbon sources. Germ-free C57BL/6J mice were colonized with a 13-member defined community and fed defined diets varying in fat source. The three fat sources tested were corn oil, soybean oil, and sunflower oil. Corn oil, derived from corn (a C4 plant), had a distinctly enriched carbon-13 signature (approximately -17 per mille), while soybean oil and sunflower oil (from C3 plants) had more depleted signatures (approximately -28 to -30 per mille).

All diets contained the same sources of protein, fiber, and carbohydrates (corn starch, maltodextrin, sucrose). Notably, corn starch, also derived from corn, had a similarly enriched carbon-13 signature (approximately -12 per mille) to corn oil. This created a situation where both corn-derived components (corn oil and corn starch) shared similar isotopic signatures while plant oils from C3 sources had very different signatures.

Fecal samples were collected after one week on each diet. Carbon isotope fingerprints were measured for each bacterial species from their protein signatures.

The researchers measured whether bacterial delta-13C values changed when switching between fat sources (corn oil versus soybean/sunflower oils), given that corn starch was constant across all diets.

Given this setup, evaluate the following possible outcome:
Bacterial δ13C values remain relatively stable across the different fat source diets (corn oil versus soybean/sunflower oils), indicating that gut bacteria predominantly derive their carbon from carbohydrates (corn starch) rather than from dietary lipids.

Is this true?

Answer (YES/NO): NO